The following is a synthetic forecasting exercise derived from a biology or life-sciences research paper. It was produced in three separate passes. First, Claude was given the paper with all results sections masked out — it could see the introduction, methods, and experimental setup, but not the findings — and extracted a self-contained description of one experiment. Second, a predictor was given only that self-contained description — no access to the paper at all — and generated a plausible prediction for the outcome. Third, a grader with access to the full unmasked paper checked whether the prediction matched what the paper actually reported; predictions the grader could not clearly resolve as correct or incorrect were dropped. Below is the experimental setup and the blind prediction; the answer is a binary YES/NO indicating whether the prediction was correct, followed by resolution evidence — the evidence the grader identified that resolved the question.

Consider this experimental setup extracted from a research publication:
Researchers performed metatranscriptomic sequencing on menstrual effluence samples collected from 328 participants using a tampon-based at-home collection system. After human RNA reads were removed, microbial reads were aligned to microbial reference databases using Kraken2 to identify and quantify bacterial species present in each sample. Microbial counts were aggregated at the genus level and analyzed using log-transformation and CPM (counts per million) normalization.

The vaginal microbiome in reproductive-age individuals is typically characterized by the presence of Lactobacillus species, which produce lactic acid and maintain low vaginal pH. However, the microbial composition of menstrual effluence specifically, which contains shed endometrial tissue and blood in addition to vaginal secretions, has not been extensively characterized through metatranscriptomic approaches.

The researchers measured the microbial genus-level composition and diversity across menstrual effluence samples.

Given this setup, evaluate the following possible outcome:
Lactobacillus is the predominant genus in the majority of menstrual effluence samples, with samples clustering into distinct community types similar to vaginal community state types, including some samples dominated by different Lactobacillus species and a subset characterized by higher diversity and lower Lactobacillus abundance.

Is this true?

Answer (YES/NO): NO